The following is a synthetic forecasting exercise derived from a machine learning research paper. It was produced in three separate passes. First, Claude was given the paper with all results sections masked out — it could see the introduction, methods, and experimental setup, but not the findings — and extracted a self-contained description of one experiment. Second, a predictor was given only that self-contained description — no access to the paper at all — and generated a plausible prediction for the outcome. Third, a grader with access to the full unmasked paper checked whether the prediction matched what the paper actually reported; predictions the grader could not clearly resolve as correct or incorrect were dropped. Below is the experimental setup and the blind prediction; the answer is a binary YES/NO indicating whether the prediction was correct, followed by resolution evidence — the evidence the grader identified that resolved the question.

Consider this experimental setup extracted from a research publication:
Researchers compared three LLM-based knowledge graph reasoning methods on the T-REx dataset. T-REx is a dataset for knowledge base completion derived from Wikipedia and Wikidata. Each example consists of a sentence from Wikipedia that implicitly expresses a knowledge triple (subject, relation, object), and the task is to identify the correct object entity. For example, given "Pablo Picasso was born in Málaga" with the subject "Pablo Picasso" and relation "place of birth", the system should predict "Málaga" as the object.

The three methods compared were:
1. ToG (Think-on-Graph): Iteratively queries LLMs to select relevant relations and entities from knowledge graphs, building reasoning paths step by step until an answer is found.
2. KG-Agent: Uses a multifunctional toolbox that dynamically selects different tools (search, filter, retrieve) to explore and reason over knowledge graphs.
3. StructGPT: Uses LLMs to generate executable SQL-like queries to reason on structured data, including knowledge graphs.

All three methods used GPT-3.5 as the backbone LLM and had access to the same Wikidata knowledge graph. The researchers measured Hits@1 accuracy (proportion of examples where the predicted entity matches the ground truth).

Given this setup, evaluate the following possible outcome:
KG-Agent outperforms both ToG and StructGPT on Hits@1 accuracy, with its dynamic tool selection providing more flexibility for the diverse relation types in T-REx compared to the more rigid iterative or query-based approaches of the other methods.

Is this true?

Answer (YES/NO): YES